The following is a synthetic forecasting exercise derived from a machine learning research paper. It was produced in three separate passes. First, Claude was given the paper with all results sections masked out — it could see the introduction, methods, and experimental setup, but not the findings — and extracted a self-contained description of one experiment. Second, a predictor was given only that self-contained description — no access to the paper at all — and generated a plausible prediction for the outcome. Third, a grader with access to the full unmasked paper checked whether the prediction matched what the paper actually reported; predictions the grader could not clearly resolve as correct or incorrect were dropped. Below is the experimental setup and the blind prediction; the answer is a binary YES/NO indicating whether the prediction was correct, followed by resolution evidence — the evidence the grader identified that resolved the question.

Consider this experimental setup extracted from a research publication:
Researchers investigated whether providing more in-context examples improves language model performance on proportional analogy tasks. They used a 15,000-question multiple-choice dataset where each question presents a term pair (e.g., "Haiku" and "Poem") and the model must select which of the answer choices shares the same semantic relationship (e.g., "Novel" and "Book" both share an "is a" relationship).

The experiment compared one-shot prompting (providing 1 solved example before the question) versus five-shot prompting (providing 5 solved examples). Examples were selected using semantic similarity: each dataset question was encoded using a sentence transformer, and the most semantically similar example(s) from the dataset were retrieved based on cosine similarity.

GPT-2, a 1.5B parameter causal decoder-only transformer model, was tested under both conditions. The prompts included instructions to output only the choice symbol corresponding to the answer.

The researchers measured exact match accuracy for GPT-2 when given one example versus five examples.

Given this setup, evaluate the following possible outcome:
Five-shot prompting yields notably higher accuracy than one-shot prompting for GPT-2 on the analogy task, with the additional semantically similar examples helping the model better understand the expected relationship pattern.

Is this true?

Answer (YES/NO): NO